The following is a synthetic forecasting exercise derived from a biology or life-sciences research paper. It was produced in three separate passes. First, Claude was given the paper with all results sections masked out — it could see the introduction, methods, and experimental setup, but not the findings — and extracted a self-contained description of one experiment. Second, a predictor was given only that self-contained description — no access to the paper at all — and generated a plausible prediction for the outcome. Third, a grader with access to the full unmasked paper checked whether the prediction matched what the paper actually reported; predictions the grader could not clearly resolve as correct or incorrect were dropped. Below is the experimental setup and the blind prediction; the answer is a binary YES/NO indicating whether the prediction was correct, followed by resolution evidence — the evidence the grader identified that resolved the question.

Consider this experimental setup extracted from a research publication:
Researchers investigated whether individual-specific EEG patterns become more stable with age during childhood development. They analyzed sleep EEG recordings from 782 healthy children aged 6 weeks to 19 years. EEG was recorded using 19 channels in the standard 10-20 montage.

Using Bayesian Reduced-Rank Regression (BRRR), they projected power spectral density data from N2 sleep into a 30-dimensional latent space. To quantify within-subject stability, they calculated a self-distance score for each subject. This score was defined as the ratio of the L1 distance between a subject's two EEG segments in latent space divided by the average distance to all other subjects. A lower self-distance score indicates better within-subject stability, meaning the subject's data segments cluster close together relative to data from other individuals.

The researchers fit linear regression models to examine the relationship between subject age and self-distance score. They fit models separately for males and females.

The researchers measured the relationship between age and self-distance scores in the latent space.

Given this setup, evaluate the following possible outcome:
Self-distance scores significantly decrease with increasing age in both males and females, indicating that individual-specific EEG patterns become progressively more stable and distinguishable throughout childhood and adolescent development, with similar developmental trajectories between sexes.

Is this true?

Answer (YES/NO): NO